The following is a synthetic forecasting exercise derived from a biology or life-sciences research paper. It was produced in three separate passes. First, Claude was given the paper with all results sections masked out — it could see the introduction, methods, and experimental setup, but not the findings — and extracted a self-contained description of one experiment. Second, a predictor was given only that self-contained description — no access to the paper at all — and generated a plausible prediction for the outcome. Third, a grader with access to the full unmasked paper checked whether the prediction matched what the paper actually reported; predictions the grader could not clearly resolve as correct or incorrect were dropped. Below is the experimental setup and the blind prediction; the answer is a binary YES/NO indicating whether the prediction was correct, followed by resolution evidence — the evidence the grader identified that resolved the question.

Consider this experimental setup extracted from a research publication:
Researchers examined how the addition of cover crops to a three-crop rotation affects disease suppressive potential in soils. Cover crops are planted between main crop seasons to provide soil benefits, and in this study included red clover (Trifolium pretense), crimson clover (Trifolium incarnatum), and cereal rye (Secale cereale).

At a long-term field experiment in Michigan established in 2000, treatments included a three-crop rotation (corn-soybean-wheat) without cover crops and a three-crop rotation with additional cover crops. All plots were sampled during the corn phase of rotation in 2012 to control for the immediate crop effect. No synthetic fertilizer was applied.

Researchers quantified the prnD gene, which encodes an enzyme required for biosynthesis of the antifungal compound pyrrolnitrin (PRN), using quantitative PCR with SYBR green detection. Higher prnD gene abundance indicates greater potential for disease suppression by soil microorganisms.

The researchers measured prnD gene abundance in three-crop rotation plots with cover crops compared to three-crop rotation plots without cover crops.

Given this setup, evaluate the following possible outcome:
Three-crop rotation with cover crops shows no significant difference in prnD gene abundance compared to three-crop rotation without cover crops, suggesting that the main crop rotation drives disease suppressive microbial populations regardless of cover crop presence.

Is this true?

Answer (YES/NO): NO